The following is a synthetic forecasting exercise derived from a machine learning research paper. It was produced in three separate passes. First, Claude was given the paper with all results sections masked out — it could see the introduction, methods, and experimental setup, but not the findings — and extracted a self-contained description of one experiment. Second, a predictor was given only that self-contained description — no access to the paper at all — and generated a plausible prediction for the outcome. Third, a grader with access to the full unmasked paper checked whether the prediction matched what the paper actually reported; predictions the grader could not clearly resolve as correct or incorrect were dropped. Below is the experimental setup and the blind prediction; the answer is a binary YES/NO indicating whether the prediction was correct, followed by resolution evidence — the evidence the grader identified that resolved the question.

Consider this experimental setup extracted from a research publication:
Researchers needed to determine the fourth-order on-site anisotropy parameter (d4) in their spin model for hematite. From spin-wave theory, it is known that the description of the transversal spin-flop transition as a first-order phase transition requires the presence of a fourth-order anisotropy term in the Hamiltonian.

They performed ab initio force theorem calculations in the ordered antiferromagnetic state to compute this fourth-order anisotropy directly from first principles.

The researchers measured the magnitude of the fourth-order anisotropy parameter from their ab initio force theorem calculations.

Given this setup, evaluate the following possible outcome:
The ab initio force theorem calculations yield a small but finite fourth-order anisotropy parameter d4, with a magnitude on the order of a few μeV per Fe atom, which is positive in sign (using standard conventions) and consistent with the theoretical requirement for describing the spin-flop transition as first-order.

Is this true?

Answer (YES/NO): NO